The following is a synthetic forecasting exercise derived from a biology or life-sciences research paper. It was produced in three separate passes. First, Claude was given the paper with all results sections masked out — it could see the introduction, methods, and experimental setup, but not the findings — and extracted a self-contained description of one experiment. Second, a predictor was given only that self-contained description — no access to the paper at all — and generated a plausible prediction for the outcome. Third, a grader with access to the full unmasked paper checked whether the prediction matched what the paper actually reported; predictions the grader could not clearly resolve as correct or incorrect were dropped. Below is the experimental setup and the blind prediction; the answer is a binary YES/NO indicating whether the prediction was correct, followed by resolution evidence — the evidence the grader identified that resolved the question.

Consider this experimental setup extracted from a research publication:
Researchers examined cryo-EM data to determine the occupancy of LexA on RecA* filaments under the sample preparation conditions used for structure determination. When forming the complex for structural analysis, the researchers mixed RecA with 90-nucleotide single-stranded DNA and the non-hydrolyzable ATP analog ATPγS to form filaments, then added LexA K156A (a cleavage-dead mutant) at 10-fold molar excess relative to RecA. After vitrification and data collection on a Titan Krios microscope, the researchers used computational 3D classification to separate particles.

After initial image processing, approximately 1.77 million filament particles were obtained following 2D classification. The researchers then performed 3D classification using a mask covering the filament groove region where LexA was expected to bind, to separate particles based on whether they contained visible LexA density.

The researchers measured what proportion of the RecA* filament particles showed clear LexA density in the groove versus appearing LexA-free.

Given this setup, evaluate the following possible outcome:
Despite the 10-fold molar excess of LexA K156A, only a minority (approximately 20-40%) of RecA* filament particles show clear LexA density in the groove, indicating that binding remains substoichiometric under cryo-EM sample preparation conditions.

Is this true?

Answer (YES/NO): YES